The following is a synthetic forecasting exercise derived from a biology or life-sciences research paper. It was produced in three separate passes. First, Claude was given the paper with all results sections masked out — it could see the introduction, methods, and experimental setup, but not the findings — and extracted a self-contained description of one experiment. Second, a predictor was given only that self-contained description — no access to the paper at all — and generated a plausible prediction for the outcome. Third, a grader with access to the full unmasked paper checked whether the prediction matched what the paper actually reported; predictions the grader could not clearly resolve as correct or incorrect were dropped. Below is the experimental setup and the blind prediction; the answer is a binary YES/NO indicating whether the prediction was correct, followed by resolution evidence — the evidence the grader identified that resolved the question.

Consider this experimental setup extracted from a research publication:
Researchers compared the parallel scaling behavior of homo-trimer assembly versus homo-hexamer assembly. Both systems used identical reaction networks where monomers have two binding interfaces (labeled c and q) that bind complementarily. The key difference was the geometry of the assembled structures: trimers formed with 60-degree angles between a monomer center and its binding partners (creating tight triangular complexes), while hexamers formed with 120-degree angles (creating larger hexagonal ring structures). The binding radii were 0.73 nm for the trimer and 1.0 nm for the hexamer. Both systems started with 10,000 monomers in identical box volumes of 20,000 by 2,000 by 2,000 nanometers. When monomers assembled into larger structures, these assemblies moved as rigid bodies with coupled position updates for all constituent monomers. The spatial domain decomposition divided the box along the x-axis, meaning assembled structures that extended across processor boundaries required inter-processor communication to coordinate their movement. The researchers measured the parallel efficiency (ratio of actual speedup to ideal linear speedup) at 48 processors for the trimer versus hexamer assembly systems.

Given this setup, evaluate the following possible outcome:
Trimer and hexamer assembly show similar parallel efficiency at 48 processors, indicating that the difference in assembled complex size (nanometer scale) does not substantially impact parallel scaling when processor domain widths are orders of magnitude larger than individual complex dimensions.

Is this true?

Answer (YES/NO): NO